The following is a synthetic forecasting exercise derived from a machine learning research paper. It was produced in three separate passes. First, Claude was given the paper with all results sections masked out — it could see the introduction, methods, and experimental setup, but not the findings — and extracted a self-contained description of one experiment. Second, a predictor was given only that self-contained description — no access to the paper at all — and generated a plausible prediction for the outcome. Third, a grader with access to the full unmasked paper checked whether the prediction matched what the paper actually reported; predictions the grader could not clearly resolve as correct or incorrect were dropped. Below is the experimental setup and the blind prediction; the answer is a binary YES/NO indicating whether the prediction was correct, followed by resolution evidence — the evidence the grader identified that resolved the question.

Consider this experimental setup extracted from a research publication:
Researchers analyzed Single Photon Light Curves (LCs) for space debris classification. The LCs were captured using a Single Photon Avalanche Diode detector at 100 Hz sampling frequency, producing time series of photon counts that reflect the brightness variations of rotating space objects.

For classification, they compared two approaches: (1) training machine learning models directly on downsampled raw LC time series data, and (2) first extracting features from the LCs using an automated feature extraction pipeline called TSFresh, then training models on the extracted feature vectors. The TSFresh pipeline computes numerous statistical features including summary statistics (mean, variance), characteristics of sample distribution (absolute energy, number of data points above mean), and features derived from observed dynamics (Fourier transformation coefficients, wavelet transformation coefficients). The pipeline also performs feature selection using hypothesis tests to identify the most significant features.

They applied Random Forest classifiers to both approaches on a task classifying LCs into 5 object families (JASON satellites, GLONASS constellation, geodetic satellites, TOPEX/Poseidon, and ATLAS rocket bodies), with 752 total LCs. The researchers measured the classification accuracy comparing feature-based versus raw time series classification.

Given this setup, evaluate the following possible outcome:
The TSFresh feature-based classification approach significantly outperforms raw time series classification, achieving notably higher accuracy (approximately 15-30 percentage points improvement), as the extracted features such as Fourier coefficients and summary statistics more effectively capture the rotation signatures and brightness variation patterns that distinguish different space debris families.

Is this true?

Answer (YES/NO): YES